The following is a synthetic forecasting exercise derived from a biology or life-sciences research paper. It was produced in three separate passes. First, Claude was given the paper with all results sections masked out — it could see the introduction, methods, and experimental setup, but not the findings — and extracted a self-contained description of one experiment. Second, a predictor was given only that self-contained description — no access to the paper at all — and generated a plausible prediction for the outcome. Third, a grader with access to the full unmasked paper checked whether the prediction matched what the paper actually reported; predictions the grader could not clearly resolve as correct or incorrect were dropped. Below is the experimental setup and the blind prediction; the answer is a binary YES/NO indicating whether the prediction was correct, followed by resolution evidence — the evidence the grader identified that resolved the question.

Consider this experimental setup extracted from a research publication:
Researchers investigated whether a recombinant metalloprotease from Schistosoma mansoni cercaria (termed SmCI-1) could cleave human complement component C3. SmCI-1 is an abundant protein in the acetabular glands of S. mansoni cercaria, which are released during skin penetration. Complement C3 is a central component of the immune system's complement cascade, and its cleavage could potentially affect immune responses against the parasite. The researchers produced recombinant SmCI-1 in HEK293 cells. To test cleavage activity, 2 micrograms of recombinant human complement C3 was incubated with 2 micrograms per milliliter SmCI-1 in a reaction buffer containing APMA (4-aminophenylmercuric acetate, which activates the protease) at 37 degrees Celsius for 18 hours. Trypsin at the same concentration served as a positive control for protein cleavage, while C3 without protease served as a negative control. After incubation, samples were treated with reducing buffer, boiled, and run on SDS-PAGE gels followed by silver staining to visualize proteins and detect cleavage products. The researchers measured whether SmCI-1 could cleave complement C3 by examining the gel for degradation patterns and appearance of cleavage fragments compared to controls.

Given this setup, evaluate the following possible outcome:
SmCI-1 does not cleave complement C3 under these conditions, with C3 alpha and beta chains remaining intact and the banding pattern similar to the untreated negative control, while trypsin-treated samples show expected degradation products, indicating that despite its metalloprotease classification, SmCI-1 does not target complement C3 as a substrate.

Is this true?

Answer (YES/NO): NO